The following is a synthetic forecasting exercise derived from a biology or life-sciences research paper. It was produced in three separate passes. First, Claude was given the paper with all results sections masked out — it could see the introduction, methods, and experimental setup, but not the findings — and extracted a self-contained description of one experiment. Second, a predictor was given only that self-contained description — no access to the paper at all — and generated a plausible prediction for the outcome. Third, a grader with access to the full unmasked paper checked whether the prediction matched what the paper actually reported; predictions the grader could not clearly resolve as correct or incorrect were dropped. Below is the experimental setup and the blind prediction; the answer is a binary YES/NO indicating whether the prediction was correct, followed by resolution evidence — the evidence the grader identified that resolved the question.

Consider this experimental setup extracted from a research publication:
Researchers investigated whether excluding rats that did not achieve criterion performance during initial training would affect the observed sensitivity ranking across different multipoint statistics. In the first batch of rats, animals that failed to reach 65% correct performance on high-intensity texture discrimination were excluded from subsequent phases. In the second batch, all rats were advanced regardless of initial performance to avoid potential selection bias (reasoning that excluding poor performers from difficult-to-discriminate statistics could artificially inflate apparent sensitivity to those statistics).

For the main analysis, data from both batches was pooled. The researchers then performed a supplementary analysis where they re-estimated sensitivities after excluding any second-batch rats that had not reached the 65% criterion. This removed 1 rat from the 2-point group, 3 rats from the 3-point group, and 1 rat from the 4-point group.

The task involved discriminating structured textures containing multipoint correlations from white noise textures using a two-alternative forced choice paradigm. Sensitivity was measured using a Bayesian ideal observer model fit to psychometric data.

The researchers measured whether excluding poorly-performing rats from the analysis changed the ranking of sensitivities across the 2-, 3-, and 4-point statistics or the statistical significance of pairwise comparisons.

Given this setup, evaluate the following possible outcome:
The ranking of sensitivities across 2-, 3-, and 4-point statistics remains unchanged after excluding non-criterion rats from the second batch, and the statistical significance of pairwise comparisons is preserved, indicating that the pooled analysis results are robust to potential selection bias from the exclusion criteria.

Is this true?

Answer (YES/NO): YES